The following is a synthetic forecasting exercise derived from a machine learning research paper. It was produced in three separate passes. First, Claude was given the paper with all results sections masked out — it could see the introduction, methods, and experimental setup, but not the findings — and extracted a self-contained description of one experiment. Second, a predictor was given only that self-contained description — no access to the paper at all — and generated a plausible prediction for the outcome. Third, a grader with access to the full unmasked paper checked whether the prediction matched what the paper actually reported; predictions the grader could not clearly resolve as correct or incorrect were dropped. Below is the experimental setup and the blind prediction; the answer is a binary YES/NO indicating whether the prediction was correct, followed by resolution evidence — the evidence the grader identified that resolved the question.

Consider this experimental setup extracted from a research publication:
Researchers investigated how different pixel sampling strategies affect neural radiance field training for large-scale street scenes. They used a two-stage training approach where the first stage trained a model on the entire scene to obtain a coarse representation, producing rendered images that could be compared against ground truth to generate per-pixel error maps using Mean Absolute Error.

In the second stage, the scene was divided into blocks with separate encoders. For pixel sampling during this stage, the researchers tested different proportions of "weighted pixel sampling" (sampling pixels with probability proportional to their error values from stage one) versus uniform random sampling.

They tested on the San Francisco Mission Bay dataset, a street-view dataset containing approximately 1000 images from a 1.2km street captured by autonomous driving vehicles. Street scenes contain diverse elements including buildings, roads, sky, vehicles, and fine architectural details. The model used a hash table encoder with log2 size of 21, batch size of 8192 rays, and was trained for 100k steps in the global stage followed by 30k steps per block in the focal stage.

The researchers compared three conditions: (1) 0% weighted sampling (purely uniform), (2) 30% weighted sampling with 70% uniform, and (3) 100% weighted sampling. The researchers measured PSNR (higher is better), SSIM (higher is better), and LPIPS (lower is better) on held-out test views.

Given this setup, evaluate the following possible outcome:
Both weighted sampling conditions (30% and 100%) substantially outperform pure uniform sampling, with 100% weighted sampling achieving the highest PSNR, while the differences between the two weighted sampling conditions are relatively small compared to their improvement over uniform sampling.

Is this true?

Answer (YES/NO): NO